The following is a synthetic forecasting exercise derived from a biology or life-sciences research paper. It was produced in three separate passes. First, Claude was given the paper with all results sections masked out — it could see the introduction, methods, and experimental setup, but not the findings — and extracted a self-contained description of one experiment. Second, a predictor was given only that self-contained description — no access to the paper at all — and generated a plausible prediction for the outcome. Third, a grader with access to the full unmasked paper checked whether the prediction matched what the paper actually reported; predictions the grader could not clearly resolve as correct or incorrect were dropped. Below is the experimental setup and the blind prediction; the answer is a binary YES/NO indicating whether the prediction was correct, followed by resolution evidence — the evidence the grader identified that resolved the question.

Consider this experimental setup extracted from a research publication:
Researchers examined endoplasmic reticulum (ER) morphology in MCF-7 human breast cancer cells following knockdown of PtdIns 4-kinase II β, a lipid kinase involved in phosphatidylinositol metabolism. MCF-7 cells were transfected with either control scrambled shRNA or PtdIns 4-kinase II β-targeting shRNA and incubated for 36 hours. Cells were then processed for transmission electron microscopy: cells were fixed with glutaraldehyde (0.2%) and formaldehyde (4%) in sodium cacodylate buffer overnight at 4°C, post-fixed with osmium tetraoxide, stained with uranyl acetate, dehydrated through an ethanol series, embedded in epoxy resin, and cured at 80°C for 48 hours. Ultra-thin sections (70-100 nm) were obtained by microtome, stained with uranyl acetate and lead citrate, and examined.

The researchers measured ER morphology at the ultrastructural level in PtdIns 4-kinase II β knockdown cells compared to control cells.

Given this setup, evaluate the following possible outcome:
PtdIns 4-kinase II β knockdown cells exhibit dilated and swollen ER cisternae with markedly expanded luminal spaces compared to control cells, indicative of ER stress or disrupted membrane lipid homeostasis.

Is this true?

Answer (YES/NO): YES